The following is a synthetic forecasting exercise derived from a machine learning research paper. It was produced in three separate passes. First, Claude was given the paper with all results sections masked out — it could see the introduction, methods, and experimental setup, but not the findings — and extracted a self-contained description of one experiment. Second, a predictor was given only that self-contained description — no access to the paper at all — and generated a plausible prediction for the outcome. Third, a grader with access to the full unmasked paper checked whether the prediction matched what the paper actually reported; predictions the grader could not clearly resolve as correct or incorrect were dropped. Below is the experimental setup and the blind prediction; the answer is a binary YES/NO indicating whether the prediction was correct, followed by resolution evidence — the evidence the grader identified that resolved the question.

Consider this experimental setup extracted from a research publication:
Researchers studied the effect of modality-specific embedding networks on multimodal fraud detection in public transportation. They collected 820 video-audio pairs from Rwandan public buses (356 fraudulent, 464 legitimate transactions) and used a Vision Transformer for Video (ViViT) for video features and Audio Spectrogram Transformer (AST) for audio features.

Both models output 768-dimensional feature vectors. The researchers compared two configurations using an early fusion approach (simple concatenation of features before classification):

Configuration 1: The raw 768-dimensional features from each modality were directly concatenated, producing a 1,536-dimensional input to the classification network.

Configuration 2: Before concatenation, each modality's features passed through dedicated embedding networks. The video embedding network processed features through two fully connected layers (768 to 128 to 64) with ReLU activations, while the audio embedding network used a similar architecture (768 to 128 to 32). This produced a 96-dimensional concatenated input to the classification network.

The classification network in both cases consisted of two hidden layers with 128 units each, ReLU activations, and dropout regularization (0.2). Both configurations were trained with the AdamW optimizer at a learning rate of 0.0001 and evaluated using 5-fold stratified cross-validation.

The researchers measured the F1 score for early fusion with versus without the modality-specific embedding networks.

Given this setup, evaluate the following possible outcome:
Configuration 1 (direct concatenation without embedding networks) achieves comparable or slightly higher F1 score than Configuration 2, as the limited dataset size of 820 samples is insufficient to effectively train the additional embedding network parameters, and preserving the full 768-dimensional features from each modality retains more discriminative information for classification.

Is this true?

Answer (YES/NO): NO